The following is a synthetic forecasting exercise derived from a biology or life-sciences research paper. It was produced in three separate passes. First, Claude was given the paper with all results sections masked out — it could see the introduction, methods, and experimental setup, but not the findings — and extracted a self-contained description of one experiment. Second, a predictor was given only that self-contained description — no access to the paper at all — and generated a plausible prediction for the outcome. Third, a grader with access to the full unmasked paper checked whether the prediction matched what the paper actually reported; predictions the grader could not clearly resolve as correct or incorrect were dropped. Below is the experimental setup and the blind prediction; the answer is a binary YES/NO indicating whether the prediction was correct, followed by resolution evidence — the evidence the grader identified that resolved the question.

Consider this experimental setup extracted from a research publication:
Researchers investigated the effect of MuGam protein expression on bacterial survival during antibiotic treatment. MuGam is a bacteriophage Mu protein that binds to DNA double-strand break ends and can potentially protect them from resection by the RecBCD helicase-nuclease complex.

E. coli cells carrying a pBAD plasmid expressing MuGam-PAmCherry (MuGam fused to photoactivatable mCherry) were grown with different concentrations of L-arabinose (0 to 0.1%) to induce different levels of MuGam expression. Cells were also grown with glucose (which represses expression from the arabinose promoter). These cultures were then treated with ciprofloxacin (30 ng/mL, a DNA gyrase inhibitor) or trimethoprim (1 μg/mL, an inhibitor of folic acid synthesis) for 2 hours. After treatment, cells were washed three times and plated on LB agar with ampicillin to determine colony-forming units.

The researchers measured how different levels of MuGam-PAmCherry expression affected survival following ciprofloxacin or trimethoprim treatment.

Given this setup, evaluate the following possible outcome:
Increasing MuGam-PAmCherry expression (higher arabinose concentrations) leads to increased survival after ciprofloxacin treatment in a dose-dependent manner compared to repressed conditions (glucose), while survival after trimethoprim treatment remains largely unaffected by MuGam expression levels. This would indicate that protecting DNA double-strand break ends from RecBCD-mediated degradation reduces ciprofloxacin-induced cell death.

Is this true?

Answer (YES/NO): NO